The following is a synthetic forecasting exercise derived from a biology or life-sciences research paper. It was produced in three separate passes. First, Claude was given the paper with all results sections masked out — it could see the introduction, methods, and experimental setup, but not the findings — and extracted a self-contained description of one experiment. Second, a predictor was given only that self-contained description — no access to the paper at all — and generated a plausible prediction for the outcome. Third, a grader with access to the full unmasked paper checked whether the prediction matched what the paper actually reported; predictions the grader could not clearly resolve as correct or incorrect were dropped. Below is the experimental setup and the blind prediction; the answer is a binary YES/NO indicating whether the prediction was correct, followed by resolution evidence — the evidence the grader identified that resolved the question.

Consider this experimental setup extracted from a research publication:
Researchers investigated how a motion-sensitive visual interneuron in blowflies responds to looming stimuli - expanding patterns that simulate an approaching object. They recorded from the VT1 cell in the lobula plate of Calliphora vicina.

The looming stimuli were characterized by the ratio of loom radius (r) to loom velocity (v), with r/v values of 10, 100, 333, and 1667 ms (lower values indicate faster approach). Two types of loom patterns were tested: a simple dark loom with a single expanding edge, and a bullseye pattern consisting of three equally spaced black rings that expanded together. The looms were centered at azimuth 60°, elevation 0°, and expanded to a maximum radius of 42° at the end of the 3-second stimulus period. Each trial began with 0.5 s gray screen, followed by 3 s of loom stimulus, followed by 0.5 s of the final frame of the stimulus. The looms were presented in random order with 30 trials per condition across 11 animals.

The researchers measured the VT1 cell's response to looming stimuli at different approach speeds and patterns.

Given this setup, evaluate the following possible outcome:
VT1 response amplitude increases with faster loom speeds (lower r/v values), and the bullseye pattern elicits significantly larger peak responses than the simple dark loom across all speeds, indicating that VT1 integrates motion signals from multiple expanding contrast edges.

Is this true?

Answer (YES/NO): NO